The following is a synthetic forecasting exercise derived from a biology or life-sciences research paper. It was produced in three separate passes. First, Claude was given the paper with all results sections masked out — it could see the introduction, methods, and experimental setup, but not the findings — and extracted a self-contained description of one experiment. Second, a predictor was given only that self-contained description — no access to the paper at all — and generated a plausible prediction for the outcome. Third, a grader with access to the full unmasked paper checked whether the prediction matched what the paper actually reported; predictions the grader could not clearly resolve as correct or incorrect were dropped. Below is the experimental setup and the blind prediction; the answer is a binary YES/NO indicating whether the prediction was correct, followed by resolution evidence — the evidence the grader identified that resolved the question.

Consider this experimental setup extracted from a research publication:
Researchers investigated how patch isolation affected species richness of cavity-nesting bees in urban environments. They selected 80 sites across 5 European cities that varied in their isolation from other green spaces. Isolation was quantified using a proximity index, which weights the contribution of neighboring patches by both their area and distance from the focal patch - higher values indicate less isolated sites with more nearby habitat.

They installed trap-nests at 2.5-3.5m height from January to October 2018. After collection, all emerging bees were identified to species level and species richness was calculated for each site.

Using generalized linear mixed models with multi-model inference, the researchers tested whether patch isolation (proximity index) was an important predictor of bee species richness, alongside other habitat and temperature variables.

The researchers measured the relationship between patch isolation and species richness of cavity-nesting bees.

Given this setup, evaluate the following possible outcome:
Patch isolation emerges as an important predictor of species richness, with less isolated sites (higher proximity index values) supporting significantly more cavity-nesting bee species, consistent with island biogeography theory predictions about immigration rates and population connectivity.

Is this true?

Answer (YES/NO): NO